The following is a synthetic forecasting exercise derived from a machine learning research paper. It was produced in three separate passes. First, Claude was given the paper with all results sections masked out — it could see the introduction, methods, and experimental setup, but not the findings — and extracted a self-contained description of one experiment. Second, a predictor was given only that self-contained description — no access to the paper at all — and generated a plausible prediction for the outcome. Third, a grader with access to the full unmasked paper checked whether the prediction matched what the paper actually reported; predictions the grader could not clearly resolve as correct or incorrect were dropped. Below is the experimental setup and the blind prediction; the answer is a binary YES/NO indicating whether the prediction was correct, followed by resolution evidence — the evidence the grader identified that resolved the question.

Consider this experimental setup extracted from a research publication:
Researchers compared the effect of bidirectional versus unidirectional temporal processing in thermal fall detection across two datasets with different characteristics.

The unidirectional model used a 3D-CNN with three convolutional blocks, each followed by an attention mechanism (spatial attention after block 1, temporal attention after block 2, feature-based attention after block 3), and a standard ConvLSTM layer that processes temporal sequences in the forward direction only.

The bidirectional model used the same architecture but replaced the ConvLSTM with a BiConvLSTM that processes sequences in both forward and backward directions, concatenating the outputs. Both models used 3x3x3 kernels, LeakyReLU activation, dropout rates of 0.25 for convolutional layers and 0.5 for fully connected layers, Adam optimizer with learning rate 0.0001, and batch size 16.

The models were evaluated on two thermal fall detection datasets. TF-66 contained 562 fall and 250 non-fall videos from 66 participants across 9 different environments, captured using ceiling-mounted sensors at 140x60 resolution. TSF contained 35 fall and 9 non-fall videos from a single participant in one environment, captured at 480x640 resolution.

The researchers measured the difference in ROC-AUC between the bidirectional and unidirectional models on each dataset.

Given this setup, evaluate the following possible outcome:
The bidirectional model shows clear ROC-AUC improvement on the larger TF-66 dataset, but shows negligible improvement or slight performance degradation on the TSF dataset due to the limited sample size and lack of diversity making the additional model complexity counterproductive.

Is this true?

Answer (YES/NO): NO